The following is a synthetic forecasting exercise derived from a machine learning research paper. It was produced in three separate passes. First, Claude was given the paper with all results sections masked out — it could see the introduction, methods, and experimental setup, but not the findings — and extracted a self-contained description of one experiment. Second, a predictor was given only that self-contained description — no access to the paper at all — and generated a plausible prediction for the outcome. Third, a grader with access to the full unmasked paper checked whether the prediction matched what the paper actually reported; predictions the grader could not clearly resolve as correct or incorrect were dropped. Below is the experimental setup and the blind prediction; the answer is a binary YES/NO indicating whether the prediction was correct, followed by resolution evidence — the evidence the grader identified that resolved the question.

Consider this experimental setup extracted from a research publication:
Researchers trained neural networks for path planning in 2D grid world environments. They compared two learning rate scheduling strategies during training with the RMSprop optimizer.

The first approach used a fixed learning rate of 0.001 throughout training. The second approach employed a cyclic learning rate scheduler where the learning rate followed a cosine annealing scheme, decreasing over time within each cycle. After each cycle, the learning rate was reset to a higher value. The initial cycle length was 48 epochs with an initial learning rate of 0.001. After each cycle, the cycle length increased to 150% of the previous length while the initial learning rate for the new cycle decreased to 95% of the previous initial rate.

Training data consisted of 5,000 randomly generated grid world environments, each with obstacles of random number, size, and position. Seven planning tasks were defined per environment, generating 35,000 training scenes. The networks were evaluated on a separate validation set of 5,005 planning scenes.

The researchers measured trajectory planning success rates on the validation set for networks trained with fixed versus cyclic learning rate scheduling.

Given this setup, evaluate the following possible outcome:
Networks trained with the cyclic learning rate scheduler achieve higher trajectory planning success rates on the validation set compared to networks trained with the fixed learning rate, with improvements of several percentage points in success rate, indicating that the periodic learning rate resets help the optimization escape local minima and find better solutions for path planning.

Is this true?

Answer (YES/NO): NO